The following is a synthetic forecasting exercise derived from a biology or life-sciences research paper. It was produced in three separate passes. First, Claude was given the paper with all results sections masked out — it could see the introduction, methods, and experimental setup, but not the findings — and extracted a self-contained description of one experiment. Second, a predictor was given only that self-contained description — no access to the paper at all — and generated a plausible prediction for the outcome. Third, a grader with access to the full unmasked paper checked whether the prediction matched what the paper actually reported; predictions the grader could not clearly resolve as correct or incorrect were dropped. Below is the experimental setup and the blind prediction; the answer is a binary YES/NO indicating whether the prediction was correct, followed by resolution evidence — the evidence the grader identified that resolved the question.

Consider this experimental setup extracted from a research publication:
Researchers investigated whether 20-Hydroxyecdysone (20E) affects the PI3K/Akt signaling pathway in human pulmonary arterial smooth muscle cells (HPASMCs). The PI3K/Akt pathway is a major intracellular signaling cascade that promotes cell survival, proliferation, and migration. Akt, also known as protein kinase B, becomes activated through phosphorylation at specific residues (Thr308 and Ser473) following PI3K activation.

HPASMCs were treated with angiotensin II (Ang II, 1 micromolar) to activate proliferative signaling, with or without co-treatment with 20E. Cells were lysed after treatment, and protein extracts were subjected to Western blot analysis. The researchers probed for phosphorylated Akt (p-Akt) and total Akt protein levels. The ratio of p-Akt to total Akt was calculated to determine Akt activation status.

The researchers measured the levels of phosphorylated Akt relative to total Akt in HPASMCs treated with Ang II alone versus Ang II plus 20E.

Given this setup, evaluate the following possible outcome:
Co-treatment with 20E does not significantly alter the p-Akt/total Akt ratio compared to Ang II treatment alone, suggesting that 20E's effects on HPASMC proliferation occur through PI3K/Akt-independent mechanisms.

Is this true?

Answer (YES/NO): NO